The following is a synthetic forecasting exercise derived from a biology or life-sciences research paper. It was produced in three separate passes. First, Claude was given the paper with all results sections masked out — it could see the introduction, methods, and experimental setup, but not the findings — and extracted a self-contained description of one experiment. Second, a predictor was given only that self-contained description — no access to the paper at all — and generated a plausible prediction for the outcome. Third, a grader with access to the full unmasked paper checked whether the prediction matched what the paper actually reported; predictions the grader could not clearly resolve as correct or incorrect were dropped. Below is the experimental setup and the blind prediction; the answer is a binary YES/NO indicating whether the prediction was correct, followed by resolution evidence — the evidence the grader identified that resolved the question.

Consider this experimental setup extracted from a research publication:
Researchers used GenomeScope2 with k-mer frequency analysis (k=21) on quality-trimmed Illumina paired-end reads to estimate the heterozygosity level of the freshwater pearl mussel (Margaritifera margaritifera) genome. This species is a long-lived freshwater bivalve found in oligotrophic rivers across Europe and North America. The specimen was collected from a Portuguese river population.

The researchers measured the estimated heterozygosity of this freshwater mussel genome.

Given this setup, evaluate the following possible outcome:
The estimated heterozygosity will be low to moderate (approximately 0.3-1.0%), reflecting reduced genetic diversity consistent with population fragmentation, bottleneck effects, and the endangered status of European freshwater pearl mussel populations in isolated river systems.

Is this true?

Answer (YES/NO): NO